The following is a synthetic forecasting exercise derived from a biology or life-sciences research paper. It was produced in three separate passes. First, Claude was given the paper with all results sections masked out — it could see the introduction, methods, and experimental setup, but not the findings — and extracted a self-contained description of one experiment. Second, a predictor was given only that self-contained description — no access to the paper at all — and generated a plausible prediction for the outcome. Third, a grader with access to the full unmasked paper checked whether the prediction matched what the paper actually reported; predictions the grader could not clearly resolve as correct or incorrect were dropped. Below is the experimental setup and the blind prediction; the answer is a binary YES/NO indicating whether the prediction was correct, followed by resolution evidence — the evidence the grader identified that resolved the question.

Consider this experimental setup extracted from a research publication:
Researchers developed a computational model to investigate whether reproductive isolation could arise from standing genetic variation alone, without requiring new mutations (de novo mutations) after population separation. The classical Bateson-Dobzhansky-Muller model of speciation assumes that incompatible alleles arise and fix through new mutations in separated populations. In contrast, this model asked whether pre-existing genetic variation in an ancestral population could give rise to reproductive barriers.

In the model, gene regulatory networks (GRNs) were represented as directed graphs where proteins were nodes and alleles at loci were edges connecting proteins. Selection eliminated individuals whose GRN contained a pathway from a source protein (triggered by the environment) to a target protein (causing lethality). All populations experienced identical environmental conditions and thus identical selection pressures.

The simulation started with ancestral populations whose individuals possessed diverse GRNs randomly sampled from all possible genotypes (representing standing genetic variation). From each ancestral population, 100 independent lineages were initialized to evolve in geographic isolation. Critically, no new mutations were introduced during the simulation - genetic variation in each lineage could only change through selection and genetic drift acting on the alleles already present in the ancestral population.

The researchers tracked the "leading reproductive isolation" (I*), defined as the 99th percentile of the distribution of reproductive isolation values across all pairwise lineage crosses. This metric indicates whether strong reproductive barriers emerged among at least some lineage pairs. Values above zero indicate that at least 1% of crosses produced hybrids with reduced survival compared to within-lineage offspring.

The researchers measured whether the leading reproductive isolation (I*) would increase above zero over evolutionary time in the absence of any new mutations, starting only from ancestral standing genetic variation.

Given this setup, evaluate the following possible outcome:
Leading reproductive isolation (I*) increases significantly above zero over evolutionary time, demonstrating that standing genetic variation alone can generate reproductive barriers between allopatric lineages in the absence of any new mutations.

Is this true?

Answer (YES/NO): YES